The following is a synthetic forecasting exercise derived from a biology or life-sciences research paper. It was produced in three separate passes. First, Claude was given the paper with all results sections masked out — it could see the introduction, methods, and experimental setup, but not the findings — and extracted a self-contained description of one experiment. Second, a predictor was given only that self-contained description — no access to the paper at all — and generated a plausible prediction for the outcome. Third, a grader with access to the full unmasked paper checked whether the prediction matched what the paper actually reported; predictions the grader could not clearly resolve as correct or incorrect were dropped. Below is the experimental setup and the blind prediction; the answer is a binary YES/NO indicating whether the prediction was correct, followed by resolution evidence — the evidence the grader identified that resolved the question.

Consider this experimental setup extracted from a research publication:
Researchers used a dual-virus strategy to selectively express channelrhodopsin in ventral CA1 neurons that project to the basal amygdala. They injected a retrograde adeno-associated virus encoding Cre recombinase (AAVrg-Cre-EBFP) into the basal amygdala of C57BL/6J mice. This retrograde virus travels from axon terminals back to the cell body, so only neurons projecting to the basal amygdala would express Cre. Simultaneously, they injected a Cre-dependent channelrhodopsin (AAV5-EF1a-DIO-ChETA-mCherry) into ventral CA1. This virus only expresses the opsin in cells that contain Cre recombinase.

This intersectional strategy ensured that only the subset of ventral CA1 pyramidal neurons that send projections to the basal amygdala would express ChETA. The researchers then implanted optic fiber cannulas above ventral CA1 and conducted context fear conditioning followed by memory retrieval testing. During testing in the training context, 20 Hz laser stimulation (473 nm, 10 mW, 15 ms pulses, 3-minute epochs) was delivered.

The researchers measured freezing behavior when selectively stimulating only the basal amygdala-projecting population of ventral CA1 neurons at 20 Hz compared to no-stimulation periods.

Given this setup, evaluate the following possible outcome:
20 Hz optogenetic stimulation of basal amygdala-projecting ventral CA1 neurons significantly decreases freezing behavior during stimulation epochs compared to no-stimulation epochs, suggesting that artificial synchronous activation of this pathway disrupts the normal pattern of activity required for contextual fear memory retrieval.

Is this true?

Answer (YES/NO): YES